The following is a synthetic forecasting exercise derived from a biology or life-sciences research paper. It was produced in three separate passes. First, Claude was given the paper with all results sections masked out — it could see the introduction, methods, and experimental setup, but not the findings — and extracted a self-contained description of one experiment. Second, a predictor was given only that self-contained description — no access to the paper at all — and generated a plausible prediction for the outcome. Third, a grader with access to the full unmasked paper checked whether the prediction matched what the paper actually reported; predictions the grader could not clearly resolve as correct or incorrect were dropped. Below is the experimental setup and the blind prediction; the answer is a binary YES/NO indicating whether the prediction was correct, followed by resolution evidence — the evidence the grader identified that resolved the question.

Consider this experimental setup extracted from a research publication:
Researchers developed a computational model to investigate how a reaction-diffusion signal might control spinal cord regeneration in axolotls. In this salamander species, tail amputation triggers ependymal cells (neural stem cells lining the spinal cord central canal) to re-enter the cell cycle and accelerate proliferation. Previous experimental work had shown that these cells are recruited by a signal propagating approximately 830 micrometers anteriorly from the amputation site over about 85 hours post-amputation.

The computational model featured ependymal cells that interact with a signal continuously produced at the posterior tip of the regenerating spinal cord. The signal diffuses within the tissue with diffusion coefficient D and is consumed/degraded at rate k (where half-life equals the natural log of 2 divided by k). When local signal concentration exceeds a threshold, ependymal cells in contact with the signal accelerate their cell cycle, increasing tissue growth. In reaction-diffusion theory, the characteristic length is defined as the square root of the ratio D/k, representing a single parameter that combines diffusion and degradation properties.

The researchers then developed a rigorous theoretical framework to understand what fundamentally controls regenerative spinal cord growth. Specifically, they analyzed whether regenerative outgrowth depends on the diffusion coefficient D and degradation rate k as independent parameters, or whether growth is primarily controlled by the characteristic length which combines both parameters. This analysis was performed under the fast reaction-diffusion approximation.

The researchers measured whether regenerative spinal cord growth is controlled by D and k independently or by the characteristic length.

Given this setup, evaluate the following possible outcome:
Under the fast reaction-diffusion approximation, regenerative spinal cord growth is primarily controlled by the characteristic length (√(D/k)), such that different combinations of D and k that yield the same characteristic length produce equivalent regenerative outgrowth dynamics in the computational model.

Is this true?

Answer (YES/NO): YES